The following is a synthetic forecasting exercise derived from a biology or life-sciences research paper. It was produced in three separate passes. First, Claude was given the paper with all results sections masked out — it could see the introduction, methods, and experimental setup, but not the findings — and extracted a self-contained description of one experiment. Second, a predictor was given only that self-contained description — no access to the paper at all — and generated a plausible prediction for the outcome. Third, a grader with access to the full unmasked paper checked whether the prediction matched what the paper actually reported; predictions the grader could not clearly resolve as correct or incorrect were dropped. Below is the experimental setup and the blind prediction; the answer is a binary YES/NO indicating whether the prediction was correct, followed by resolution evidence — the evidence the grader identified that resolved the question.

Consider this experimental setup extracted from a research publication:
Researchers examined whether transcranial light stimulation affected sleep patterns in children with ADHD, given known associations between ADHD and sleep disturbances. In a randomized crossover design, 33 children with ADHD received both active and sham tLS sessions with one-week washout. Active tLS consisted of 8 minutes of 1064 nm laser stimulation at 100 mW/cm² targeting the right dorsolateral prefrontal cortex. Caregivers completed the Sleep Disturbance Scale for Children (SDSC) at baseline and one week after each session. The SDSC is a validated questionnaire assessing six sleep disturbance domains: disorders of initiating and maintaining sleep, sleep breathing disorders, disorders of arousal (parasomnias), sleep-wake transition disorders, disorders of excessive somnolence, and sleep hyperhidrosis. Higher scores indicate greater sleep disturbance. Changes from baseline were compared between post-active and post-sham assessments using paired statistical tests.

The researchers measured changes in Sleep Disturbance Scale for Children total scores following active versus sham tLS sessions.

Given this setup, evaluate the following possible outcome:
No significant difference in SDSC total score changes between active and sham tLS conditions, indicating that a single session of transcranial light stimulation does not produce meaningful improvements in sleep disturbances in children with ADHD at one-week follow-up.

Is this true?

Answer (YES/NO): YES